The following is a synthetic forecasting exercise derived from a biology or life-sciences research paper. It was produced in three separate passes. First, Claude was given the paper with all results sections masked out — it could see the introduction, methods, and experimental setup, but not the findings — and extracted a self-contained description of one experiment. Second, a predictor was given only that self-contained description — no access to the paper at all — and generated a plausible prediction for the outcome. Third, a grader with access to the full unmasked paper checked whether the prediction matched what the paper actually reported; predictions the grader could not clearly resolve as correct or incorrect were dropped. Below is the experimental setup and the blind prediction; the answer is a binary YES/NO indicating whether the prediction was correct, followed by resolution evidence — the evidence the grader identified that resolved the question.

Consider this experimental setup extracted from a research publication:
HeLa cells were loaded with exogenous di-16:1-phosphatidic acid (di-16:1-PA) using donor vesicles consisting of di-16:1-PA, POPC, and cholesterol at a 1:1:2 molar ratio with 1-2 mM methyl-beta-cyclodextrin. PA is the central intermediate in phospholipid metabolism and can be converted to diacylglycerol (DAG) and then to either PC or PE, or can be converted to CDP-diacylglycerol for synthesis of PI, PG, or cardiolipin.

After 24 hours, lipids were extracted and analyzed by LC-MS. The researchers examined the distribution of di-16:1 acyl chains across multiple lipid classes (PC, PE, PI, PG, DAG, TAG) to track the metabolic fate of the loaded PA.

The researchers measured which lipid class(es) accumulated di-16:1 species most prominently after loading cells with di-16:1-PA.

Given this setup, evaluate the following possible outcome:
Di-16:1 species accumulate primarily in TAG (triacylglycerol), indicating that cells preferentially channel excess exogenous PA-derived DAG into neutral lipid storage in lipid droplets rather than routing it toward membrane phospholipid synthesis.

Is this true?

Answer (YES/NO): NO